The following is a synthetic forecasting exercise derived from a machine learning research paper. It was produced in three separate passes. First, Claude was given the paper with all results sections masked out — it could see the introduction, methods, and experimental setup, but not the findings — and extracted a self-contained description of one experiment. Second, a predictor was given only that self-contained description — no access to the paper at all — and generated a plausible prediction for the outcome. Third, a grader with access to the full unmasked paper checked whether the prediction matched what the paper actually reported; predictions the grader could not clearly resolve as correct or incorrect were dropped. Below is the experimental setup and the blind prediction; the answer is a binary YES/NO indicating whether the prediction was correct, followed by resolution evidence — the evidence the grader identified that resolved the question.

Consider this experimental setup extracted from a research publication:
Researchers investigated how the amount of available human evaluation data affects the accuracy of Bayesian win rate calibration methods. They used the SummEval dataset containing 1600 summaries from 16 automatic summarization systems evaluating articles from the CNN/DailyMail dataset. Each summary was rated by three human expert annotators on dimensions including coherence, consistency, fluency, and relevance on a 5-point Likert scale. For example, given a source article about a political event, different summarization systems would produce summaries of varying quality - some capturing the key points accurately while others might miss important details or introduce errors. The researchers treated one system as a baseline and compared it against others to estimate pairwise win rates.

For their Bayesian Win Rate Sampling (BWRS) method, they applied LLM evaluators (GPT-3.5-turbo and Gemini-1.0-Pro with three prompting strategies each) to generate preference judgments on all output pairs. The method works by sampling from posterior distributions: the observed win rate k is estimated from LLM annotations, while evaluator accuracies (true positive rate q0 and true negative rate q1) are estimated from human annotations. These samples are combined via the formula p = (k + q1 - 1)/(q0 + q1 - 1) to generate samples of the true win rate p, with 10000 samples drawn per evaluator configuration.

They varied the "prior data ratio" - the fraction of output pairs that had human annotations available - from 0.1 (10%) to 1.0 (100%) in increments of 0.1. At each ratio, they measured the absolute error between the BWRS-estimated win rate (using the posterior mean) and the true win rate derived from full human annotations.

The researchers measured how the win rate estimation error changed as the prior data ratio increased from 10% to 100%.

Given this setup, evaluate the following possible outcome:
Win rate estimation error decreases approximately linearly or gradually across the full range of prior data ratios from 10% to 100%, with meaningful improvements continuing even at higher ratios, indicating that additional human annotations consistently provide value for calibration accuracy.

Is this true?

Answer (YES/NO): NO